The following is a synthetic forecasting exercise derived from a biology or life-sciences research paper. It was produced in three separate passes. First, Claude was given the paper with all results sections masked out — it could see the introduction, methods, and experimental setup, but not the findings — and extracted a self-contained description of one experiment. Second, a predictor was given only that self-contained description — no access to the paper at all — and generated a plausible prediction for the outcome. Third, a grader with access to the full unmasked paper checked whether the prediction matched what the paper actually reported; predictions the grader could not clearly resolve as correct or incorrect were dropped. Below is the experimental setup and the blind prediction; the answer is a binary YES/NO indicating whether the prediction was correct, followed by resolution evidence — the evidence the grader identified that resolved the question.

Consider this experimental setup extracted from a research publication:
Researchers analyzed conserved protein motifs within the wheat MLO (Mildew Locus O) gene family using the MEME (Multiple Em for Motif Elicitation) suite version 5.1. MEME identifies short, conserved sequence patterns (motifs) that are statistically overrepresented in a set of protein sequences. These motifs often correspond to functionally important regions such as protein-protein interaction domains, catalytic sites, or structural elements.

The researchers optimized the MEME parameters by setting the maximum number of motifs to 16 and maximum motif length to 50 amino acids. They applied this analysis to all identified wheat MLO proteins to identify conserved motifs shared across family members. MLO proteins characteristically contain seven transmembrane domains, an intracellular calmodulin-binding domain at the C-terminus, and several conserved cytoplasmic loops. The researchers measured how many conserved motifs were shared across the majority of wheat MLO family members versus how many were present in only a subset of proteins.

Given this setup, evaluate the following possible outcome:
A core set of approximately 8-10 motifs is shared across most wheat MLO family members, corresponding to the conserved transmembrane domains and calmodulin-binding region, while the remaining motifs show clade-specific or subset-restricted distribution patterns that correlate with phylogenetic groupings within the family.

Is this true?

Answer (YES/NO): NO